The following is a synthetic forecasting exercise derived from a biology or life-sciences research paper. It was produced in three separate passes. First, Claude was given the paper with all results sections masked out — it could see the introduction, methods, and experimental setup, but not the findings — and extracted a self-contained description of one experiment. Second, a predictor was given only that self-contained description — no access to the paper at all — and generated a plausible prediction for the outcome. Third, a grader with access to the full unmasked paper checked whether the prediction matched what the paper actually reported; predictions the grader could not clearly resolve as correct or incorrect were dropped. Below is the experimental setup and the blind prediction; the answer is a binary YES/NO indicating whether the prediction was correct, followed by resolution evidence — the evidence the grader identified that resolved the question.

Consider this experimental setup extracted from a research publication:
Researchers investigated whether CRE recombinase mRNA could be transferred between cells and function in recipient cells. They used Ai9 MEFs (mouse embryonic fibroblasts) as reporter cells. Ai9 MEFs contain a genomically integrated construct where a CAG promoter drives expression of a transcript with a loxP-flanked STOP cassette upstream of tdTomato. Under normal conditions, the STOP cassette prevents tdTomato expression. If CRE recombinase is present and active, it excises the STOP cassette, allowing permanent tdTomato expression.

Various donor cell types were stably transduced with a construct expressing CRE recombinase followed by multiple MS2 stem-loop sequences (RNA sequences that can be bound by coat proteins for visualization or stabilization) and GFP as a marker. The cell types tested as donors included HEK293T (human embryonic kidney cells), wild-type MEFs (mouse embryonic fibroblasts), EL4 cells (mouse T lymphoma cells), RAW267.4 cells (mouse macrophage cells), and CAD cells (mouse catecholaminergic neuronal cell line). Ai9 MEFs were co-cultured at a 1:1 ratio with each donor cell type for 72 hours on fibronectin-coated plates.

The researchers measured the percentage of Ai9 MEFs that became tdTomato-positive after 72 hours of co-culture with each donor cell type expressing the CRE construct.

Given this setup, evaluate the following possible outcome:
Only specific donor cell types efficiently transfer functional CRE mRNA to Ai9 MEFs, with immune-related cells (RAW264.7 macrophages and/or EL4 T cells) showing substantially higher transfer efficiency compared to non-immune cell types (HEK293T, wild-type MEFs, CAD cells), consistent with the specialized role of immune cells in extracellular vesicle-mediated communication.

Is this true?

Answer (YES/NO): NO